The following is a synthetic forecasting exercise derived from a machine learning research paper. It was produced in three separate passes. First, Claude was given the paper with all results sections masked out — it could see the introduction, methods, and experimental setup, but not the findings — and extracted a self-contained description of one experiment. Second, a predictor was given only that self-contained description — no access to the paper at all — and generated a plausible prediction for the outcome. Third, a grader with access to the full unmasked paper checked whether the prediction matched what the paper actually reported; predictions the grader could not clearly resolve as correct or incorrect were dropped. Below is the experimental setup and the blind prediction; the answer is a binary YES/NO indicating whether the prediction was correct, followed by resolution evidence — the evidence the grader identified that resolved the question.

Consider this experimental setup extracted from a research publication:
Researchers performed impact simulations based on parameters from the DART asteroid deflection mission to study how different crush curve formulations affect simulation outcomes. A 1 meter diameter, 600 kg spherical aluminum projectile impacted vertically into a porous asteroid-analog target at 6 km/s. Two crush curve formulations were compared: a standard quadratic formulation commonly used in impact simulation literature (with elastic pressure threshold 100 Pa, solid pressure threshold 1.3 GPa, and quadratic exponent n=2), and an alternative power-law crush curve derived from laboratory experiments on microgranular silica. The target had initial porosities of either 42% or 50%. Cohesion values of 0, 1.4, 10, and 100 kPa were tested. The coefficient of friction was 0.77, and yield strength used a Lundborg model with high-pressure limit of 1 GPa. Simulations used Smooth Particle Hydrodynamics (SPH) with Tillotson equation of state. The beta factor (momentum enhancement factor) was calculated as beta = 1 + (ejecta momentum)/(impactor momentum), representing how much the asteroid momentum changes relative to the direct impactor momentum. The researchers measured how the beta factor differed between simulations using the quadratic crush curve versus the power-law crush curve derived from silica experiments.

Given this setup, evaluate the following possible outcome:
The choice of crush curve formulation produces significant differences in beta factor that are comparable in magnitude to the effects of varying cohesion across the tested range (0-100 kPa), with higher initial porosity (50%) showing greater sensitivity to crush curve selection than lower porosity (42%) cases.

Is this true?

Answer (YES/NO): NO